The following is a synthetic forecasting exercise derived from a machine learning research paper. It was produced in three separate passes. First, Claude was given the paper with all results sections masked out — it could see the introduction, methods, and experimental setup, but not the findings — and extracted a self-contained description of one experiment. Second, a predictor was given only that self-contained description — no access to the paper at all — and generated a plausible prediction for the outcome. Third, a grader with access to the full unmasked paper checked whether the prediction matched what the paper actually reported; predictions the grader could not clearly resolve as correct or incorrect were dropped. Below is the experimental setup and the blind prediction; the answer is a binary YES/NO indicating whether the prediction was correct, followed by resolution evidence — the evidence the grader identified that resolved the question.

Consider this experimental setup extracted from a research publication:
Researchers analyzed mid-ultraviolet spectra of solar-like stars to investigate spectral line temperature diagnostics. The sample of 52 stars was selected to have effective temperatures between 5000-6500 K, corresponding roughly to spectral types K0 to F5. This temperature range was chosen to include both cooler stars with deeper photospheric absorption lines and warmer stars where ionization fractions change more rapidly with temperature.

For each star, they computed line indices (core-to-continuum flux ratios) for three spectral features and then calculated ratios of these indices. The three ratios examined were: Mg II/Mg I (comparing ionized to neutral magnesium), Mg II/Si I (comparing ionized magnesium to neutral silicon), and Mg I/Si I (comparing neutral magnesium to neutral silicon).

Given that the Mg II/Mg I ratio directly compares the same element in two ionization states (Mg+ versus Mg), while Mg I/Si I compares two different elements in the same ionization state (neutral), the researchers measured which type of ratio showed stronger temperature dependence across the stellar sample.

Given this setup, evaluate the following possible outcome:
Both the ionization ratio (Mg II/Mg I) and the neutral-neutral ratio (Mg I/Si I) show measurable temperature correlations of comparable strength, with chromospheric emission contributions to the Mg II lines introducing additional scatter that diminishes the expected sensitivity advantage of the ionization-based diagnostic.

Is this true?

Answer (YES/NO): NO